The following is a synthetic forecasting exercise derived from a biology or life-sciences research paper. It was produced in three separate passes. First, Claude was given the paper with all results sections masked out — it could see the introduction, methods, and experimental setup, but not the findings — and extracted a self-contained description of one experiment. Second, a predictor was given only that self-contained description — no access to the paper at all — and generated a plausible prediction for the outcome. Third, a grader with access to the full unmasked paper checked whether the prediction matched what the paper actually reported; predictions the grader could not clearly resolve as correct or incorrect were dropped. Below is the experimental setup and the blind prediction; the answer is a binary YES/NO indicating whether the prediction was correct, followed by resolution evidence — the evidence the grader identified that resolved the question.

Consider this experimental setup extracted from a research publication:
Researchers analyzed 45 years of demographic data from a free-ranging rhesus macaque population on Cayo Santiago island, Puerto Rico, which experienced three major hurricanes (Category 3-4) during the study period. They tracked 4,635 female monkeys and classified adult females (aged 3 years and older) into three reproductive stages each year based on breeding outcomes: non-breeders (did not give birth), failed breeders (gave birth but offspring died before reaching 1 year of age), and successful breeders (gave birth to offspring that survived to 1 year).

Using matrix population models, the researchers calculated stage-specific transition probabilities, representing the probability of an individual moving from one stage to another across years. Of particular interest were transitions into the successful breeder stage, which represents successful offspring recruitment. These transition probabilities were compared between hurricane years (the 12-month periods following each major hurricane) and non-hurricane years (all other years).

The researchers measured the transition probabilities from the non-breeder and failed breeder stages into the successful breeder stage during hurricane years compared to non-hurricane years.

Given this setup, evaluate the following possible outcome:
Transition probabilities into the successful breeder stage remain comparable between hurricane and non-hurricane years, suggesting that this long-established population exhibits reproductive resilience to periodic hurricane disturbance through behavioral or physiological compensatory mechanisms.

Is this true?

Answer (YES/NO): NO